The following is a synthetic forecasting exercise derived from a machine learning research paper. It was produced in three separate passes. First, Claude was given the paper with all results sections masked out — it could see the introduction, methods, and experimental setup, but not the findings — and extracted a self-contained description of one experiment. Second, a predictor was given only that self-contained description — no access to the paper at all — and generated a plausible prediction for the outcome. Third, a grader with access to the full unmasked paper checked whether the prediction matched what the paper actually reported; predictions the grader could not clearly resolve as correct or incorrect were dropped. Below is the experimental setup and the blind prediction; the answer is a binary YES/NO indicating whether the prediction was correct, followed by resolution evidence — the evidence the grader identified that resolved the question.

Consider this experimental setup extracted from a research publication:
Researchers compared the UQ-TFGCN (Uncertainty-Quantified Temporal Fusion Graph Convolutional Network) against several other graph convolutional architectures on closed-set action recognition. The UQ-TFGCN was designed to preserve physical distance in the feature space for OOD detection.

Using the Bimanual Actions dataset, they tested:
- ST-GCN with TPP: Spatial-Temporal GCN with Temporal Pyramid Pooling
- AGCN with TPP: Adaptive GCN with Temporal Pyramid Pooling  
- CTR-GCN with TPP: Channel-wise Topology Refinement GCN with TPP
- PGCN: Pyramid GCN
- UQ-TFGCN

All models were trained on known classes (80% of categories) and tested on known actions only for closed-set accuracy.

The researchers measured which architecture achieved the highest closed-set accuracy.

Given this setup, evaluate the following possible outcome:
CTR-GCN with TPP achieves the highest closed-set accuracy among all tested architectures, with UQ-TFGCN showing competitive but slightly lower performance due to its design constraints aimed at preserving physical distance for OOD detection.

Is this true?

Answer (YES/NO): NO